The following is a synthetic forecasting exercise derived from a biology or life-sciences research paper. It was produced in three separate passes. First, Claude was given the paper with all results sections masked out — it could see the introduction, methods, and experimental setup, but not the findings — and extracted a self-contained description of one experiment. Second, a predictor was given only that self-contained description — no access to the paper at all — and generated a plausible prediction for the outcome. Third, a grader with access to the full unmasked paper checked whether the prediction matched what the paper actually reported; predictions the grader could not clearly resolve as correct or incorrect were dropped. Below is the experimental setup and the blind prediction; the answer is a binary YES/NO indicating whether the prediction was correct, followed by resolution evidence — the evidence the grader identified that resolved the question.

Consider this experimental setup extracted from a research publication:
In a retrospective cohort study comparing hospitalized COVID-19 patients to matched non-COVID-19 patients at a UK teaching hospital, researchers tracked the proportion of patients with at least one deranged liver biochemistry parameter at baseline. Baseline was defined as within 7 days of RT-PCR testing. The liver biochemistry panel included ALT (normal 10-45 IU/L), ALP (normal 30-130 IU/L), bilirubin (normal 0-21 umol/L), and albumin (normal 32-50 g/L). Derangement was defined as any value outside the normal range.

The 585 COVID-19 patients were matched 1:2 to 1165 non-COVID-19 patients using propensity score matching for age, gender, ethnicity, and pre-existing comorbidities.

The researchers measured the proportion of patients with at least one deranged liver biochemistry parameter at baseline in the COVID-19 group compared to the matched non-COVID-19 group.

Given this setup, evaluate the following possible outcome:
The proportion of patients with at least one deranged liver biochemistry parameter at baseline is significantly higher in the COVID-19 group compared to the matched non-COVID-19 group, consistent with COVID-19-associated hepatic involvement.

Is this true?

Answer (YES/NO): YES